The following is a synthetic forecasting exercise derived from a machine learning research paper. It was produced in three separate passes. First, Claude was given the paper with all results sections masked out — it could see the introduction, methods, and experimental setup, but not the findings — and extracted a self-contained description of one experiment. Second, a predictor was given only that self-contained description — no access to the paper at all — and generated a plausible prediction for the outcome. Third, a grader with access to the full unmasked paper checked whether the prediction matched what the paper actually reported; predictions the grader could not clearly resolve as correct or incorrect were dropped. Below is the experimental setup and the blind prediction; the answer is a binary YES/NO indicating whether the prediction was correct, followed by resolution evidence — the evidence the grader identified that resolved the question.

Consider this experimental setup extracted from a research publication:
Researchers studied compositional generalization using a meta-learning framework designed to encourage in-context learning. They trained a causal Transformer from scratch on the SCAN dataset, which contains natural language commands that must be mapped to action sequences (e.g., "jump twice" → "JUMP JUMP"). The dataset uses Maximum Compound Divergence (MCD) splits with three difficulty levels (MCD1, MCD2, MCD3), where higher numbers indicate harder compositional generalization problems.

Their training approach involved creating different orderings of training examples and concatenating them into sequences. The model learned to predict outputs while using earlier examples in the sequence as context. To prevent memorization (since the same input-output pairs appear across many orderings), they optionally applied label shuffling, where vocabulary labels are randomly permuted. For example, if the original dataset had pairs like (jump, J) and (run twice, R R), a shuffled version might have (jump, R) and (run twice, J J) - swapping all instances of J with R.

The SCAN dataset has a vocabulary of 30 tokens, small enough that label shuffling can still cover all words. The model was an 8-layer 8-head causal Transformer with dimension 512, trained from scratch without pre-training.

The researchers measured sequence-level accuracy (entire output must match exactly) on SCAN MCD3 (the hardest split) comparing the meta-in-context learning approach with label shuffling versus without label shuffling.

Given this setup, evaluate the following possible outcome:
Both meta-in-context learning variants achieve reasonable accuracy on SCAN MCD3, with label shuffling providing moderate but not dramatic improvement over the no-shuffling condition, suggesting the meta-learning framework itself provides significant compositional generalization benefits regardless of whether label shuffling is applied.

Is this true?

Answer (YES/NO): NO